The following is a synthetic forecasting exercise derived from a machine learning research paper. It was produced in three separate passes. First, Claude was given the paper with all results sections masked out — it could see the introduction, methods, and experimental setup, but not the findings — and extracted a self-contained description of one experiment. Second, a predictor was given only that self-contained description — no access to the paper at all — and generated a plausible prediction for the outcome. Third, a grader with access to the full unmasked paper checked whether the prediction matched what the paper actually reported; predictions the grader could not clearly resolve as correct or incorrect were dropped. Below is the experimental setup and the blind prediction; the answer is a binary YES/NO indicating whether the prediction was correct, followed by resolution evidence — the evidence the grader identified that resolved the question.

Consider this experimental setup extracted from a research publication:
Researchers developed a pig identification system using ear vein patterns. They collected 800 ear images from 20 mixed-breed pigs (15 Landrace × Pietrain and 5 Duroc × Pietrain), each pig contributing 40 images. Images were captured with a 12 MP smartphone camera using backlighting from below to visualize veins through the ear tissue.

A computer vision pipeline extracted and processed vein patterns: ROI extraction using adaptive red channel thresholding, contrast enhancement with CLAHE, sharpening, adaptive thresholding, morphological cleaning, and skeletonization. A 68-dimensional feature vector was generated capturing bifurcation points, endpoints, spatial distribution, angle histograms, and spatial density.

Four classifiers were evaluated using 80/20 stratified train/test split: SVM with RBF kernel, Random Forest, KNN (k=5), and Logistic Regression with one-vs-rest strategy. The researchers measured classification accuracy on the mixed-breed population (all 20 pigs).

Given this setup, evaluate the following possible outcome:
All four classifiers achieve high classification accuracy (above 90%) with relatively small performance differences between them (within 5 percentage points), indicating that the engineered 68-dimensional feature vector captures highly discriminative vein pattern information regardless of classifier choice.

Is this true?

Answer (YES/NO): YES